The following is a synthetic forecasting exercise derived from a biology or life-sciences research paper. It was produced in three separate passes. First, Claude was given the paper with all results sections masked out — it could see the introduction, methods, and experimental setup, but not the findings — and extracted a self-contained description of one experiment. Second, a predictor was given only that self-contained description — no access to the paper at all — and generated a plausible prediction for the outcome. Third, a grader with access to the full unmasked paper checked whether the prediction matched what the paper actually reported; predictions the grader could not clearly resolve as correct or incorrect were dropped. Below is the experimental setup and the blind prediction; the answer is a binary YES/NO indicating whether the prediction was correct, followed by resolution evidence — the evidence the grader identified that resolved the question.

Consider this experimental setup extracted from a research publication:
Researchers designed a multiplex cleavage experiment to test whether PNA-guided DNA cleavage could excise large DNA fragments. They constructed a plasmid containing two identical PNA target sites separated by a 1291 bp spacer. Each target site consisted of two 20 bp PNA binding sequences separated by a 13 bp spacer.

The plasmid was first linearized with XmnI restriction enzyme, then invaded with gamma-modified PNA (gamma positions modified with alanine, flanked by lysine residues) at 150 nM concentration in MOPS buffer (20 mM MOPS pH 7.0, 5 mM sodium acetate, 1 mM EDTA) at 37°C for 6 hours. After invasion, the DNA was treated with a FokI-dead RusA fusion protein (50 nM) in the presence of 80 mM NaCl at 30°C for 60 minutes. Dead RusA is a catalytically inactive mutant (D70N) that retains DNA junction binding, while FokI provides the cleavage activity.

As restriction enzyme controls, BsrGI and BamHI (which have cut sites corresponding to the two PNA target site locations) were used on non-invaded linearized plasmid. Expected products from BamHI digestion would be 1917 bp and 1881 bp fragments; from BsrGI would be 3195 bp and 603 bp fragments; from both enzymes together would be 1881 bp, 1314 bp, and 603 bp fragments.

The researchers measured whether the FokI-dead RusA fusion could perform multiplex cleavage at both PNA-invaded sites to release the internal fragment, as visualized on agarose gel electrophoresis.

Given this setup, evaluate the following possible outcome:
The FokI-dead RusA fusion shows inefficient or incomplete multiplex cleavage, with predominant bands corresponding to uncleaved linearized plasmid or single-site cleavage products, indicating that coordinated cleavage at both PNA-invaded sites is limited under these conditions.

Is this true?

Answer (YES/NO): NO